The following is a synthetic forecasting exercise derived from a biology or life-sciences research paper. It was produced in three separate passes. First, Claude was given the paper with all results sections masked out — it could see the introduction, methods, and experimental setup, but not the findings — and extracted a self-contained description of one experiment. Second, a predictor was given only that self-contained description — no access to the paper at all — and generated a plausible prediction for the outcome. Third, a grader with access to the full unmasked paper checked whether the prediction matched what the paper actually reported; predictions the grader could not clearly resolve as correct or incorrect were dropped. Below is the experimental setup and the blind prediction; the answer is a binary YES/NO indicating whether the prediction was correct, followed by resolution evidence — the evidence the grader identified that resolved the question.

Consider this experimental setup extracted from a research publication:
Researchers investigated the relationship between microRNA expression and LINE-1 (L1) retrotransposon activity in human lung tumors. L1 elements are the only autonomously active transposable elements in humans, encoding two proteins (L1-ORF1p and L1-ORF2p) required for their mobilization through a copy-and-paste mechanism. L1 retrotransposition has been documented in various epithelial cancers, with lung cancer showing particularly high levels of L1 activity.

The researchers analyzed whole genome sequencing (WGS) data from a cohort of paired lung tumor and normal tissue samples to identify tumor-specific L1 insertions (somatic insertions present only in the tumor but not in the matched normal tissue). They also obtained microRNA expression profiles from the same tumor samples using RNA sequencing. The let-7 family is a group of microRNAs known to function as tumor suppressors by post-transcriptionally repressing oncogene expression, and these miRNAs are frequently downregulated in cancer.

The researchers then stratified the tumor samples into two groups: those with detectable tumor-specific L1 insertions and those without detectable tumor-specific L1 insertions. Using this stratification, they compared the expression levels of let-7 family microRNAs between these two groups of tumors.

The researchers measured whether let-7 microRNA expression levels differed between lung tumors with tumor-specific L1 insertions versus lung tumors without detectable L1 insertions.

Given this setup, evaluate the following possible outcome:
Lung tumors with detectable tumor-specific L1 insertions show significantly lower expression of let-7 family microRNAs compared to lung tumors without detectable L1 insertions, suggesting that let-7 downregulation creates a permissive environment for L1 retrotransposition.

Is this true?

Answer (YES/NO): YES